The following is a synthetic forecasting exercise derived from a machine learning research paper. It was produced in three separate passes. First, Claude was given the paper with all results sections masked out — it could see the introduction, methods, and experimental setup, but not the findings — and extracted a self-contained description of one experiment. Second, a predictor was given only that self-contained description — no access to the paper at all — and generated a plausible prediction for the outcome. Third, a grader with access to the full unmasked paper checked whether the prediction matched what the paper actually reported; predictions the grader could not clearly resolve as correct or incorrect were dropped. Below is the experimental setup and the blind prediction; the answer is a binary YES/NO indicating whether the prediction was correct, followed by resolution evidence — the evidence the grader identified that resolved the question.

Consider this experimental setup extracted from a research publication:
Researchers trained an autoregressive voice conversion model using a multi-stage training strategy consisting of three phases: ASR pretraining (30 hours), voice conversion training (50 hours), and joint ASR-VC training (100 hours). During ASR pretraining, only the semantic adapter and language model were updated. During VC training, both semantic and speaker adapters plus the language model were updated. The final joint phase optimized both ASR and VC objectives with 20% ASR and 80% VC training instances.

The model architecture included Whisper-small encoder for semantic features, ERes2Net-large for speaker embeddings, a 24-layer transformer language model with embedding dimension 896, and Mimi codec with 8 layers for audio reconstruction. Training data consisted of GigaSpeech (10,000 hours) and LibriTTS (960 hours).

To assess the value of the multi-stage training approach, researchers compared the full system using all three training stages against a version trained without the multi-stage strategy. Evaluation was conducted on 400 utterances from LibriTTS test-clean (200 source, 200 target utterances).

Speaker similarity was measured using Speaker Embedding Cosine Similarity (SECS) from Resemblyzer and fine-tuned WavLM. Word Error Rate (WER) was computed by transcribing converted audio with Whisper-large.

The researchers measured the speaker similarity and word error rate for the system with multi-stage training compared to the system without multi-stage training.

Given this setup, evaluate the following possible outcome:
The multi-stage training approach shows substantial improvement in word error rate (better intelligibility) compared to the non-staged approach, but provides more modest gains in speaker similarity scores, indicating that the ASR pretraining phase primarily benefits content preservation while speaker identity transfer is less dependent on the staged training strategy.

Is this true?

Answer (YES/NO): NO